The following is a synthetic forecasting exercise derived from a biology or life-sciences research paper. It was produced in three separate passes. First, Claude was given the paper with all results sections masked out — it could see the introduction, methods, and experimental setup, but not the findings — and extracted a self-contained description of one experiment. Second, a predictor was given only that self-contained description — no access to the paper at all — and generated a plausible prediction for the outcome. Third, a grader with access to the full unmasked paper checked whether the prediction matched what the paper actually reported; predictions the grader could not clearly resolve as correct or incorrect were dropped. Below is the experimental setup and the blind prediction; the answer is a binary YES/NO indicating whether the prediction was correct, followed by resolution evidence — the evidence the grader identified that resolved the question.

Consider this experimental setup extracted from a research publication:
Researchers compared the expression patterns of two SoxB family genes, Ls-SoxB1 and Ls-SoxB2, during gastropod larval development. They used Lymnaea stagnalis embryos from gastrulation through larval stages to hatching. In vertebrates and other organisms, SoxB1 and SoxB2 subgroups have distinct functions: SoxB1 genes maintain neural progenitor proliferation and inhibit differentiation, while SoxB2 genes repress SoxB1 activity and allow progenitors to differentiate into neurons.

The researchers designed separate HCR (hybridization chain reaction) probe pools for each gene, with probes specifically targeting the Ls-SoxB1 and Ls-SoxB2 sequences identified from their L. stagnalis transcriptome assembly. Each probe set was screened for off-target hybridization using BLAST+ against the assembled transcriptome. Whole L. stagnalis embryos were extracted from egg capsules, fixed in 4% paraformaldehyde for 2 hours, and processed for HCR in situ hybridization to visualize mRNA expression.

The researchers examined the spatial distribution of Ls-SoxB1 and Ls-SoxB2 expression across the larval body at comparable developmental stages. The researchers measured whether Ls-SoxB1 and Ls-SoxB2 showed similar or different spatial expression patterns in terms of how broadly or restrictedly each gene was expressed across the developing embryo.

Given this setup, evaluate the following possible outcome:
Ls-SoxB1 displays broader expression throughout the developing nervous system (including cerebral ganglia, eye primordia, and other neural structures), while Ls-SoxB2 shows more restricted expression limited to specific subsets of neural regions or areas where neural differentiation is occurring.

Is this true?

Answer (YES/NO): NO